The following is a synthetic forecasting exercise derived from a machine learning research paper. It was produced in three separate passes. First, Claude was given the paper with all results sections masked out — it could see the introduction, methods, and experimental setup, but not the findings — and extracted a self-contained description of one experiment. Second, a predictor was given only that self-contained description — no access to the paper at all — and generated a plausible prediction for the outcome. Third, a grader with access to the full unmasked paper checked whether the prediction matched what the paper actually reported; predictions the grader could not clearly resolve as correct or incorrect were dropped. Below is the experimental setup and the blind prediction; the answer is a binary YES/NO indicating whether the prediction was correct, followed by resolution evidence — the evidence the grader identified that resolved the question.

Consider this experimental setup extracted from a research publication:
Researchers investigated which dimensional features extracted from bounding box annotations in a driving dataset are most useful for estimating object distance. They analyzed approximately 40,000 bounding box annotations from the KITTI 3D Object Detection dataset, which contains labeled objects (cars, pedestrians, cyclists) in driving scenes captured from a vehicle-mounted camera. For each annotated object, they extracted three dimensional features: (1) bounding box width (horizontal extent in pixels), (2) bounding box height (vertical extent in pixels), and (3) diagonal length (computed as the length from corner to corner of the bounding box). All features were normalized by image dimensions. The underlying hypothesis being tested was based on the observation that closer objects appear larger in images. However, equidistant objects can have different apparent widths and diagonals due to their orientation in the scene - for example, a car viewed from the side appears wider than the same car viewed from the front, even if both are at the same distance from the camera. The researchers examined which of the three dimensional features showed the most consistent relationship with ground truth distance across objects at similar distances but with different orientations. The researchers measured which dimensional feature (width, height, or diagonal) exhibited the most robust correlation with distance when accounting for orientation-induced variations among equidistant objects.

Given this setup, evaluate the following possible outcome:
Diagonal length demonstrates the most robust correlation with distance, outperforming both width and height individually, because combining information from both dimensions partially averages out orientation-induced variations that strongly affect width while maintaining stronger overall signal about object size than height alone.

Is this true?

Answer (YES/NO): NO